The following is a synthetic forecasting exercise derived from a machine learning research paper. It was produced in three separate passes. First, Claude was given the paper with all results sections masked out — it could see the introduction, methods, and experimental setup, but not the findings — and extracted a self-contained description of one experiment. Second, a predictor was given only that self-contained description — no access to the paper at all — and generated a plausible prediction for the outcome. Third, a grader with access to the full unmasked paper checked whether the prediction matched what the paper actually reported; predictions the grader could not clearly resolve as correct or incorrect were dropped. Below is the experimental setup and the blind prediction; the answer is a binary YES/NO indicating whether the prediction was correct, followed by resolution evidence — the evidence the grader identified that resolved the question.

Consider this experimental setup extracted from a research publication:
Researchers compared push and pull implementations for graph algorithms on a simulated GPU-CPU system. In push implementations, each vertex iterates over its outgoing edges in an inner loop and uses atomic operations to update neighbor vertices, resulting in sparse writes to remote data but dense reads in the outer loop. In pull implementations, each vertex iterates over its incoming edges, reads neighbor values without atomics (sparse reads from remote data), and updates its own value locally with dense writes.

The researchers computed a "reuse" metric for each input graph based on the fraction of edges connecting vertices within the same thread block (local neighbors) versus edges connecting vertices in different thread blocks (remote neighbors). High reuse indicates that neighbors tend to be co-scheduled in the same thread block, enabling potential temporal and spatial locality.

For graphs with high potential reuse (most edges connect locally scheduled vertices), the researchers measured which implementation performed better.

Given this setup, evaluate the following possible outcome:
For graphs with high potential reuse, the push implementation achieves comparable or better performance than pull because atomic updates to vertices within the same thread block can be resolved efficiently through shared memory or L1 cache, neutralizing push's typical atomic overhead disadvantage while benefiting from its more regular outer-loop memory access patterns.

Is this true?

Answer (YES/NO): NO